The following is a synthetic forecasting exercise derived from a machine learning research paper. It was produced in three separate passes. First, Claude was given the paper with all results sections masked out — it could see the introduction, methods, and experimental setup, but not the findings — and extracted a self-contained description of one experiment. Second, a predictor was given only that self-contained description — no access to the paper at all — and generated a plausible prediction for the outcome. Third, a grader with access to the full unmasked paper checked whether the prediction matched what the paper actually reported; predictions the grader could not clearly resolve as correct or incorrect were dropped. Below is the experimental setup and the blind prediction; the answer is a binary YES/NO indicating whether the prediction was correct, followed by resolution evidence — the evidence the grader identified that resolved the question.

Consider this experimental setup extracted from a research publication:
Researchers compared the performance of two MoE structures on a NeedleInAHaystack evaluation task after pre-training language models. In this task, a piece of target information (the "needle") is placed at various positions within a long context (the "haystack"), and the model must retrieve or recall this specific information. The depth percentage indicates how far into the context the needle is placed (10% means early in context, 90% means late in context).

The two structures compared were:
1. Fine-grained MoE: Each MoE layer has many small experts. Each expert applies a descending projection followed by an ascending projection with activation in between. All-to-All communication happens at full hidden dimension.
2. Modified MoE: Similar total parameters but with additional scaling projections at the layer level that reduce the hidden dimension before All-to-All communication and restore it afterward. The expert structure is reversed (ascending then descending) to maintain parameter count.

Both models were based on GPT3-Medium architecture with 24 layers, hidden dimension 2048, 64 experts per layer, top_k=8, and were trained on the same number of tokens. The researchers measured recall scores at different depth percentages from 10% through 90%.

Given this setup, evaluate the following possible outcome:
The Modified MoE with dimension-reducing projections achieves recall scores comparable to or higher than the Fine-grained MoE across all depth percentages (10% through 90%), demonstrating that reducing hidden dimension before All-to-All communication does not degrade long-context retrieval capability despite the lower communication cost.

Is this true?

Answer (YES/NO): YES